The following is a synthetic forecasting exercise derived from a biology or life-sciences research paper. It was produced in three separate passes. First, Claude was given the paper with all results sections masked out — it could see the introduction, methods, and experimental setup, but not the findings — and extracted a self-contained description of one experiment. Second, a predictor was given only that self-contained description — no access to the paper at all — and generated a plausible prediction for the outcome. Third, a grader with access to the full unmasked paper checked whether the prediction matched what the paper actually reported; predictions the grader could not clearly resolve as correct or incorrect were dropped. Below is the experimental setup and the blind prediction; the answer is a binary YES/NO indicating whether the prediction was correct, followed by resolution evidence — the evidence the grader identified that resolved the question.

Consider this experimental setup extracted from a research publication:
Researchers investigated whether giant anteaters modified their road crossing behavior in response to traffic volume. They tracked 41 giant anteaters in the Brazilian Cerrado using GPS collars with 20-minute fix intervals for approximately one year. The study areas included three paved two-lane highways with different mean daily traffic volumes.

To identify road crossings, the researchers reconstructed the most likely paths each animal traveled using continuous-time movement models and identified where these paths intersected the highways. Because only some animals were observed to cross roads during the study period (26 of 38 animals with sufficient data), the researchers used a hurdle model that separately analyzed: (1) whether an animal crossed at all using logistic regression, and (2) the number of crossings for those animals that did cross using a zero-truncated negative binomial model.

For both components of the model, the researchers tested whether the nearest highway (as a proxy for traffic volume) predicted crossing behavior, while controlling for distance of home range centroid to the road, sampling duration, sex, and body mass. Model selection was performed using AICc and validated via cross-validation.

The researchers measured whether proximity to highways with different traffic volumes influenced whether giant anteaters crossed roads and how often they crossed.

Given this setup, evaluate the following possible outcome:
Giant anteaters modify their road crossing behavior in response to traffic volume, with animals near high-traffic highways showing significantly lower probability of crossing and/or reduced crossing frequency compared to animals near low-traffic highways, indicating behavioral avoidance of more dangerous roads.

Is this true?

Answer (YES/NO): NO